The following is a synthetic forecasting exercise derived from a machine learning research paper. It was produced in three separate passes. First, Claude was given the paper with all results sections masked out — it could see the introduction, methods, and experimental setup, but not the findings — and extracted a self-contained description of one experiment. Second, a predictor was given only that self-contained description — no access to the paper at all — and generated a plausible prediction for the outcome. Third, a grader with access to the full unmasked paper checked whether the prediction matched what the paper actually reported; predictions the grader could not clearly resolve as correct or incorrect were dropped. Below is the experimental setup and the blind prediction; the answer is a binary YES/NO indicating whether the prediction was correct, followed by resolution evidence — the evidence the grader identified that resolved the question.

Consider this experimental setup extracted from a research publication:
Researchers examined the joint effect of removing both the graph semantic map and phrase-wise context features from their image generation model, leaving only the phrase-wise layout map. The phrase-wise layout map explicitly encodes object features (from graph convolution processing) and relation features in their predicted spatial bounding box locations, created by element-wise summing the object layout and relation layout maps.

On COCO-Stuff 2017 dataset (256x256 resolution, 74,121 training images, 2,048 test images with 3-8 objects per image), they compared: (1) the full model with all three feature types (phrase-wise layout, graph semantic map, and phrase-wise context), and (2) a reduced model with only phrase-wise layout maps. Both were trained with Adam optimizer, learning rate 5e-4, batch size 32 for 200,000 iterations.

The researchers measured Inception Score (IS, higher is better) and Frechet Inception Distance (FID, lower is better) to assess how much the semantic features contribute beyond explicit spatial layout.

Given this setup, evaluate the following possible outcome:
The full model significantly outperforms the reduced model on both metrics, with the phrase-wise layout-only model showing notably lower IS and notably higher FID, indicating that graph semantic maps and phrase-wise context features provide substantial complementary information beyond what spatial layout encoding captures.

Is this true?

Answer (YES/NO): YES